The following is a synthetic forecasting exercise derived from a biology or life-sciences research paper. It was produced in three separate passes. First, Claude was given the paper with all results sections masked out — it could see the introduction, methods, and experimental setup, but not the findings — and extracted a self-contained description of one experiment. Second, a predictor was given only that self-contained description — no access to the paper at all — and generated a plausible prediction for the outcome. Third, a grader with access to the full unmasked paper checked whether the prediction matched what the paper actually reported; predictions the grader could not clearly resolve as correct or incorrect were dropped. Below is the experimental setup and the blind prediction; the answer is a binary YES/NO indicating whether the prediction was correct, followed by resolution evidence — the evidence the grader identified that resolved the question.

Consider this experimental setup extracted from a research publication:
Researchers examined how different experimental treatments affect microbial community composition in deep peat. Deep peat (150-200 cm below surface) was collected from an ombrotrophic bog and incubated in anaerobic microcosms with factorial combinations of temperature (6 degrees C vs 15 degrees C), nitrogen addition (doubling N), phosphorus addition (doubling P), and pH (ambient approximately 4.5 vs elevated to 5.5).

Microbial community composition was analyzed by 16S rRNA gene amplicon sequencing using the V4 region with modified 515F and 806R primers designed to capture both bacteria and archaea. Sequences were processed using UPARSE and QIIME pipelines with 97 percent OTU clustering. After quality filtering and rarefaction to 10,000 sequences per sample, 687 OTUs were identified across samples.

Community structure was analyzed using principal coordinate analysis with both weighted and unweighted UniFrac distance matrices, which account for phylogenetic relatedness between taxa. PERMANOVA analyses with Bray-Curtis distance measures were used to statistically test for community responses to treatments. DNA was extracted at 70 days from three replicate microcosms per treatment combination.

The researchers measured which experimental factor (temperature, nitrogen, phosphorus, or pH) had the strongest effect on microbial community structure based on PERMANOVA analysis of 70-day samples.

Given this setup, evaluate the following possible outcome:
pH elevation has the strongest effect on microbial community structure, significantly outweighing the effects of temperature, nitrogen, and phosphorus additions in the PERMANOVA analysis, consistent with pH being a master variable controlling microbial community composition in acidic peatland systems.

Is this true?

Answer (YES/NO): NO